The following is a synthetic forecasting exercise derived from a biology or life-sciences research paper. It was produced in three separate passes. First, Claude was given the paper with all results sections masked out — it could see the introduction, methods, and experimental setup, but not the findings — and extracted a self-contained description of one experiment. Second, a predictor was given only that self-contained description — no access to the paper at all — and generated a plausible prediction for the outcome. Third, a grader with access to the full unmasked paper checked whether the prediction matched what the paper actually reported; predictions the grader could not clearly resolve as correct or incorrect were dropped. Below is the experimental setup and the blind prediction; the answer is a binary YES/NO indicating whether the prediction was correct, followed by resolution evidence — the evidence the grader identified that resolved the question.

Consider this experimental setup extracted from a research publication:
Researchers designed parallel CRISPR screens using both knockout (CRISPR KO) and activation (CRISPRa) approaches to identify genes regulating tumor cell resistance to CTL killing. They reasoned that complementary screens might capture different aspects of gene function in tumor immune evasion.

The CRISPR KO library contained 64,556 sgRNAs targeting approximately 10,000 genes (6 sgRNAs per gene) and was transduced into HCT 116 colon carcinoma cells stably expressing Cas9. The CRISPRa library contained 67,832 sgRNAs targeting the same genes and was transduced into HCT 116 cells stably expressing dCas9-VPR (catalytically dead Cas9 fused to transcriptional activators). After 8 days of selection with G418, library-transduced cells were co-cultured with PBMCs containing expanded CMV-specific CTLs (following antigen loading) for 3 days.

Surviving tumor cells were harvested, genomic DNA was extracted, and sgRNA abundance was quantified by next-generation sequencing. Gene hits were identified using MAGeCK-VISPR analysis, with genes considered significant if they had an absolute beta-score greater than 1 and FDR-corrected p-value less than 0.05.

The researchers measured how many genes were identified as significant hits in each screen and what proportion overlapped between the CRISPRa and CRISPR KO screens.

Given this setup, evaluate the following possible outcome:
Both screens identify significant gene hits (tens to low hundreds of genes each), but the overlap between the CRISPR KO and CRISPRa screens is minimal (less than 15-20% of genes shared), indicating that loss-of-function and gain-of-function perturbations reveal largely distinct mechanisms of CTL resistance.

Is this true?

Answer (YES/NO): NO